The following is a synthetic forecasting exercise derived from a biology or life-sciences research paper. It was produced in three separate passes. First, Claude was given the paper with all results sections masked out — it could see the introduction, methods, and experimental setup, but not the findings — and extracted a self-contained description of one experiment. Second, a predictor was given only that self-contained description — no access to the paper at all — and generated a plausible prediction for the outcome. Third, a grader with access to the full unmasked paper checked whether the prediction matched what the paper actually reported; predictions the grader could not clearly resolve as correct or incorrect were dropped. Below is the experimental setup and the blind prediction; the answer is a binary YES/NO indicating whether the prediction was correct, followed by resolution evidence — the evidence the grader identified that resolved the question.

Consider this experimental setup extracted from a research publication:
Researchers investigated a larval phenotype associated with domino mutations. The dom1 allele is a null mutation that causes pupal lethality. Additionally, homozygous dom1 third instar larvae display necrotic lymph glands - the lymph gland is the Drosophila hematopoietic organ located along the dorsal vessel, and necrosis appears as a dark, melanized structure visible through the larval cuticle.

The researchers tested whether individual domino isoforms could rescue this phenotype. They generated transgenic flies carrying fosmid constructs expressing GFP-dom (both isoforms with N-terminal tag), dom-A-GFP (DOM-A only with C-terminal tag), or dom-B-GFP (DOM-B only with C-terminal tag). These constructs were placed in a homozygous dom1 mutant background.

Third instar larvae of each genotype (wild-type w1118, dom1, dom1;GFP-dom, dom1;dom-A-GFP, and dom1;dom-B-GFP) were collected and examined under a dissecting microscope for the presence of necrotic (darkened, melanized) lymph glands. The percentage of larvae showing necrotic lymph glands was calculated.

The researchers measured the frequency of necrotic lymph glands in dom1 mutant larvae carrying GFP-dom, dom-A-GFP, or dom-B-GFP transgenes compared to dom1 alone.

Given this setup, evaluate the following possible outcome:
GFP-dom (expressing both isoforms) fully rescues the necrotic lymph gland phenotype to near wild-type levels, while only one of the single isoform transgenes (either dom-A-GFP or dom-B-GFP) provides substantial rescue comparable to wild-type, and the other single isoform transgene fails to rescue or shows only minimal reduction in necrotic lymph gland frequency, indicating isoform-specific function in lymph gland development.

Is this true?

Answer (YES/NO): NO